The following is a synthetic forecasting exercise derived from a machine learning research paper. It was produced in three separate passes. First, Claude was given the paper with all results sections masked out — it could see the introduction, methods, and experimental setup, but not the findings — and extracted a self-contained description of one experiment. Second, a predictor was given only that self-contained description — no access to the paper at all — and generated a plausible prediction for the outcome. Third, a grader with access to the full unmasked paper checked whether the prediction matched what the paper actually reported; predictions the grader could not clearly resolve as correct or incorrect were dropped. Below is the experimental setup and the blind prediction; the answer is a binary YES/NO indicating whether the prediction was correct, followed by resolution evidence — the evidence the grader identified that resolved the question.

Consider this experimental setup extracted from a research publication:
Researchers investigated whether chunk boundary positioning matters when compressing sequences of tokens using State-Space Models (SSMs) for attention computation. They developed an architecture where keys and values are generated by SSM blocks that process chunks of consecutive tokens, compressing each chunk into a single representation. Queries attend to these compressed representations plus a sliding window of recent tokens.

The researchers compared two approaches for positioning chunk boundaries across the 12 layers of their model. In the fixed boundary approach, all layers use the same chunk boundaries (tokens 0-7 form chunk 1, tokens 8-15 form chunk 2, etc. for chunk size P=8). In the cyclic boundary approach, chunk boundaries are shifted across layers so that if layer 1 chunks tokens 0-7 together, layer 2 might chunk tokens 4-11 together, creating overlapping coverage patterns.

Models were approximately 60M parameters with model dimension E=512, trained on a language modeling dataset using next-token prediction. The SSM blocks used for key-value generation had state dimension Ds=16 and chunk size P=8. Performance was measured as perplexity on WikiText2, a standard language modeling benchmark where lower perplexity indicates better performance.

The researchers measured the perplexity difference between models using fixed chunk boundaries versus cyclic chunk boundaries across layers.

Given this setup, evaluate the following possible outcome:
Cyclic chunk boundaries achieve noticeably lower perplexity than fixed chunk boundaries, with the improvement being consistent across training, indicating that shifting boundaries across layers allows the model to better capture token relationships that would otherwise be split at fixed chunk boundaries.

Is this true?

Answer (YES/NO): YES